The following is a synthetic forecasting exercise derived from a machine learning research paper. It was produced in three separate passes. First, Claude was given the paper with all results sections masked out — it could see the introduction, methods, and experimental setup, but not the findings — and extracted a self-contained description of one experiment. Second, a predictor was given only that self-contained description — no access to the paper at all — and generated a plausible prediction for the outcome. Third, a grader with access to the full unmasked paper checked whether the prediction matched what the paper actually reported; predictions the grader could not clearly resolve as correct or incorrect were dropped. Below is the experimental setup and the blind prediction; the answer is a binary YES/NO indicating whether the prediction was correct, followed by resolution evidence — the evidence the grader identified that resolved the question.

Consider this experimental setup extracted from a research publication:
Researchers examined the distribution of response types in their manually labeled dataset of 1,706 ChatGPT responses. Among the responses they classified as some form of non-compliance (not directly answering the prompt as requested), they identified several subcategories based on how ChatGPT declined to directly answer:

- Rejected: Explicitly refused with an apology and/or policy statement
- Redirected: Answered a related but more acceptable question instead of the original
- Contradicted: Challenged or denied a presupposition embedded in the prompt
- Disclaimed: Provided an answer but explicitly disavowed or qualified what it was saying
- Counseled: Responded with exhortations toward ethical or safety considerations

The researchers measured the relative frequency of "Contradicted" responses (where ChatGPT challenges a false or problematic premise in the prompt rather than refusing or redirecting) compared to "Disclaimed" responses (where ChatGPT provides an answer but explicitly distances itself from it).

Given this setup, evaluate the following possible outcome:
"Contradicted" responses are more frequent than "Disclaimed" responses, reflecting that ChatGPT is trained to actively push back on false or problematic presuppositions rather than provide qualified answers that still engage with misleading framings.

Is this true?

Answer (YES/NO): YES